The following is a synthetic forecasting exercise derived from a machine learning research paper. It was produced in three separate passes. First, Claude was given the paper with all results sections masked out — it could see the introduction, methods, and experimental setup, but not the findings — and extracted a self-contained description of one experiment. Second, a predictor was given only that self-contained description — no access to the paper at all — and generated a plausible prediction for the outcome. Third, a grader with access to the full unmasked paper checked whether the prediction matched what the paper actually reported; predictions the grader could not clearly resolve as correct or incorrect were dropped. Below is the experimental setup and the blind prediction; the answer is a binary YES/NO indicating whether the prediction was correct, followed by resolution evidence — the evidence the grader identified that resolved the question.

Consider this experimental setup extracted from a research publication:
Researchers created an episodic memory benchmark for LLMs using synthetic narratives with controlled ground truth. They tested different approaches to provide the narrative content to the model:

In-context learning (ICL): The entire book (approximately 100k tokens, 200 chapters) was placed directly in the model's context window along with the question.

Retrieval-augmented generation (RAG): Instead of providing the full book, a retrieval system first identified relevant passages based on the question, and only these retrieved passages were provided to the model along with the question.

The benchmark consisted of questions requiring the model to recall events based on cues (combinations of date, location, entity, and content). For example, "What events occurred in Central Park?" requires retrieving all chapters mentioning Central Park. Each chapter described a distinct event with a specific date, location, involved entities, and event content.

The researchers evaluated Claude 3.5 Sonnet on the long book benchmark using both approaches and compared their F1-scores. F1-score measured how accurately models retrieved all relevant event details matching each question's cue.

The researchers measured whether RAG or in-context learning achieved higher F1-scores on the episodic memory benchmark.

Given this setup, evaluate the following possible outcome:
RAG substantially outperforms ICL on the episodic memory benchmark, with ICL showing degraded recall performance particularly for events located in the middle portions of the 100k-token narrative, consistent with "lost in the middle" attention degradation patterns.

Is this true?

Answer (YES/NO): NO